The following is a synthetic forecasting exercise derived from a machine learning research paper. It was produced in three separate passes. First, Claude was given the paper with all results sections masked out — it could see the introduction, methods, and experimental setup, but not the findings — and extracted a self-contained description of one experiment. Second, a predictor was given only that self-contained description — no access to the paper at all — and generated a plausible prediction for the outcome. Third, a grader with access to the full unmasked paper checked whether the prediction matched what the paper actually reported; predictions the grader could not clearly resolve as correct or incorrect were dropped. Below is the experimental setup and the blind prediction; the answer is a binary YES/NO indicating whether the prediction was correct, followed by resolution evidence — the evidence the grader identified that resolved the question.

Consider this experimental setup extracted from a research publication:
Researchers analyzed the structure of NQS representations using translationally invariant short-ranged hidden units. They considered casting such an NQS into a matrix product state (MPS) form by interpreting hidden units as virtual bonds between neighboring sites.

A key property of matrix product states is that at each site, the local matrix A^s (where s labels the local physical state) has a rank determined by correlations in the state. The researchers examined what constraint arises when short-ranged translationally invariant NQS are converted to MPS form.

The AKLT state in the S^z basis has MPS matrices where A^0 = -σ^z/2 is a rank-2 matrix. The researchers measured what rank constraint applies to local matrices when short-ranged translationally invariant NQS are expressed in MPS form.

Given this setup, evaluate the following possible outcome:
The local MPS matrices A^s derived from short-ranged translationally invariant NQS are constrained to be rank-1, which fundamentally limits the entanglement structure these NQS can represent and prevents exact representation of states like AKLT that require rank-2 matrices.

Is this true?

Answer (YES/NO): YES